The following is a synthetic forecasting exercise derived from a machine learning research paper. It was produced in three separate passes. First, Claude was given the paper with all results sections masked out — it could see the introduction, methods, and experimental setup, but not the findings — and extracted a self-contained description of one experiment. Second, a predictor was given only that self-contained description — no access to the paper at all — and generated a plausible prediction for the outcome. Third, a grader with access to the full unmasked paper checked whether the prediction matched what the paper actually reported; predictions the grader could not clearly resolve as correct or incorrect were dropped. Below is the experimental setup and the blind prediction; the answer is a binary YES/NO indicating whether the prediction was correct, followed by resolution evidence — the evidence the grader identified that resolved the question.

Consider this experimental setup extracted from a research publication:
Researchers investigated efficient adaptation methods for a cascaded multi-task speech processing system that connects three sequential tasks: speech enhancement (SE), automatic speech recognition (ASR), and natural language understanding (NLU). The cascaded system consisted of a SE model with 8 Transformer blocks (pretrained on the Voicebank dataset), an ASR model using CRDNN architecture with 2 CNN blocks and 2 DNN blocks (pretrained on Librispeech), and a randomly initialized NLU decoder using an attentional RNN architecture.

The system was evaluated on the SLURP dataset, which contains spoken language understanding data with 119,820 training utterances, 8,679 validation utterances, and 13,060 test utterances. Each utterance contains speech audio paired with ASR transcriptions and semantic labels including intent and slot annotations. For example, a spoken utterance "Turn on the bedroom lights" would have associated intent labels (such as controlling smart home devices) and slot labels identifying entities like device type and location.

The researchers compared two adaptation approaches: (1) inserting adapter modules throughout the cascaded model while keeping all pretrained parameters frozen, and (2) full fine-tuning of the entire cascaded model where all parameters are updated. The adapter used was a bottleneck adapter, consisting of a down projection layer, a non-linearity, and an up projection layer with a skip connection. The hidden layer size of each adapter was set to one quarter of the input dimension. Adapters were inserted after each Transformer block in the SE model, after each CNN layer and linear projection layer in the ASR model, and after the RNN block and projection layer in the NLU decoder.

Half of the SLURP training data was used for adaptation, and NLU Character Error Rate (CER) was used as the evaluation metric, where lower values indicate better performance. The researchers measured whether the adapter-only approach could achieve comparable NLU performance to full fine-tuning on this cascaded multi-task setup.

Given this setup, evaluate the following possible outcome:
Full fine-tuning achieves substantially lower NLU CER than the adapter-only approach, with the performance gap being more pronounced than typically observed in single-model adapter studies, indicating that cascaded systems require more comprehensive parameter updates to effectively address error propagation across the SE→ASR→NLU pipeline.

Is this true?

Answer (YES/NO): YES